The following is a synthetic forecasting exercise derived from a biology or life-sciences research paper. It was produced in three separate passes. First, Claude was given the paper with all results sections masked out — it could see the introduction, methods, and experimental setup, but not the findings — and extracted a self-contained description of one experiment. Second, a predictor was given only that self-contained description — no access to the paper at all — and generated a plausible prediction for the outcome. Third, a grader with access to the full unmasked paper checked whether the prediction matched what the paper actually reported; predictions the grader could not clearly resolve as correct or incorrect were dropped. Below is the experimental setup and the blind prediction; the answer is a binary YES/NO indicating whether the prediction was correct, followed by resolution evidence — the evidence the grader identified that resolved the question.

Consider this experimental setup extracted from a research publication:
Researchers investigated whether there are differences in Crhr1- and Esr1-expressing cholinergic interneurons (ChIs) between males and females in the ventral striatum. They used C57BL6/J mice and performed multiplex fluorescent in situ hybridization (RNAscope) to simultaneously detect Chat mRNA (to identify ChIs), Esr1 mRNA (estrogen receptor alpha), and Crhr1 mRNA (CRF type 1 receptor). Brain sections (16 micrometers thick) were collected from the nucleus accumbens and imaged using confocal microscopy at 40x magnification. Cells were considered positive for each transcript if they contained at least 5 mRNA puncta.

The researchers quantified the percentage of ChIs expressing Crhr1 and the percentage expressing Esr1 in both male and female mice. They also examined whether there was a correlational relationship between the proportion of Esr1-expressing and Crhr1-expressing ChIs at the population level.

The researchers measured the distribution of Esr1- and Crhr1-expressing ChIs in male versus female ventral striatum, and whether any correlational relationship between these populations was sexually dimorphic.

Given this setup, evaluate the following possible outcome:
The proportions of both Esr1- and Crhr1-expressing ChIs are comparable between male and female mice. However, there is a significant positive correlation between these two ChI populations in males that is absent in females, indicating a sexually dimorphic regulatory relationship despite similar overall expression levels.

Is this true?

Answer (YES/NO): NO